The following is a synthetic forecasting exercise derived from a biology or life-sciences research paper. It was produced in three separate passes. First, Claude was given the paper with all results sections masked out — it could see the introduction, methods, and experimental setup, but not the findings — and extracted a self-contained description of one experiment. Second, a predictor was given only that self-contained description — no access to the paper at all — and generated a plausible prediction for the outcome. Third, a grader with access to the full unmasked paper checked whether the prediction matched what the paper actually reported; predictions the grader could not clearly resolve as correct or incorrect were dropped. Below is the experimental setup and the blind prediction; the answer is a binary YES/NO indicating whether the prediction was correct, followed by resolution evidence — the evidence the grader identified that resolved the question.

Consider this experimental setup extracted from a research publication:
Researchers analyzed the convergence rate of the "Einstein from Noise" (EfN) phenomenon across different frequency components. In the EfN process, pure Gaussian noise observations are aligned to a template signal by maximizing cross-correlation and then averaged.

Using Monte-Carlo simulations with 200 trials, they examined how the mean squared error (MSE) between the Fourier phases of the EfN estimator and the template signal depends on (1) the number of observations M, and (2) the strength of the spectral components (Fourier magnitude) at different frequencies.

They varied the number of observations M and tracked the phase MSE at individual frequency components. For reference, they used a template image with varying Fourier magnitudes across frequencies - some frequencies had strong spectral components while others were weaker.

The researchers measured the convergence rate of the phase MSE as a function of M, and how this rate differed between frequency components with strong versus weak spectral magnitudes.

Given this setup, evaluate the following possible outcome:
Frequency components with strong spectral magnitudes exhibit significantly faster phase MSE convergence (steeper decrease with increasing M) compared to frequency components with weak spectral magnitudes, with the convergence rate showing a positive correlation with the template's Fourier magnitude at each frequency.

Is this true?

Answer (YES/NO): YES